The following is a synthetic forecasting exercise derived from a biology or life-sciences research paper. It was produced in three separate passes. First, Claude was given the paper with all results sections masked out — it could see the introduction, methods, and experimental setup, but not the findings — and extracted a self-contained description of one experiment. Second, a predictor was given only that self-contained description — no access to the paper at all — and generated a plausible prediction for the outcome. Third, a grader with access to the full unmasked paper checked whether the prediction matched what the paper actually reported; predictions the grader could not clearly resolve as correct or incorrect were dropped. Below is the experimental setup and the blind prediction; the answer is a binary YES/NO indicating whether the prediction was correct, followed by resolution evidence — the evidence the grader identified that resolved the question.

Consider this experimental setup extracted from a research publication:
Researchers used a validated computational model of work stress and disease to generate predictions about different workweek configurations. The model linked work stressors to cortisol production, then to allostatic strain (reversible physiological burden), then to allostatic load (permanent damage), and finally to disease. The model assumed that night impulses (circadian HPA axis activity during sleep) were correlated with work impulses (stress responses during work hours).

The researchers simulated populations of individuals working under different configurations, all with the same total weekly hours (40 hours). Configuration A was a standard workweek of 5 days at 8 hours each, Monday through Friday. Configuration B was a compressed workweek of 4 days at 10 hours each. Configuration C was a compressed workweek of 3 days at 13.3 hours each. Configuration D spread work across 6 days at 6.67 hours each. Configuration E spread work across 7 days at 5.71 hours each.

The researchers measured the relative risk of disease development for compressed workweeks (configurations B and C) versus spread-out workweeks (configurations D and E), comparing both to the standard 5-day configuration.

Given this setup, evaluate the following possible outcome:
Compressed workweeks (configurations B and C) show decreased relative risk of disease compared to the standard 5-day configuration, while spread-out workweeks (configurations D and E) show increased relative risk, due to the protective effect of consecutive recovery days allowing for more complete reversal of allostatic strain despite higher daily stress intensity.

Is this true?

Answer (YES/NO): NO